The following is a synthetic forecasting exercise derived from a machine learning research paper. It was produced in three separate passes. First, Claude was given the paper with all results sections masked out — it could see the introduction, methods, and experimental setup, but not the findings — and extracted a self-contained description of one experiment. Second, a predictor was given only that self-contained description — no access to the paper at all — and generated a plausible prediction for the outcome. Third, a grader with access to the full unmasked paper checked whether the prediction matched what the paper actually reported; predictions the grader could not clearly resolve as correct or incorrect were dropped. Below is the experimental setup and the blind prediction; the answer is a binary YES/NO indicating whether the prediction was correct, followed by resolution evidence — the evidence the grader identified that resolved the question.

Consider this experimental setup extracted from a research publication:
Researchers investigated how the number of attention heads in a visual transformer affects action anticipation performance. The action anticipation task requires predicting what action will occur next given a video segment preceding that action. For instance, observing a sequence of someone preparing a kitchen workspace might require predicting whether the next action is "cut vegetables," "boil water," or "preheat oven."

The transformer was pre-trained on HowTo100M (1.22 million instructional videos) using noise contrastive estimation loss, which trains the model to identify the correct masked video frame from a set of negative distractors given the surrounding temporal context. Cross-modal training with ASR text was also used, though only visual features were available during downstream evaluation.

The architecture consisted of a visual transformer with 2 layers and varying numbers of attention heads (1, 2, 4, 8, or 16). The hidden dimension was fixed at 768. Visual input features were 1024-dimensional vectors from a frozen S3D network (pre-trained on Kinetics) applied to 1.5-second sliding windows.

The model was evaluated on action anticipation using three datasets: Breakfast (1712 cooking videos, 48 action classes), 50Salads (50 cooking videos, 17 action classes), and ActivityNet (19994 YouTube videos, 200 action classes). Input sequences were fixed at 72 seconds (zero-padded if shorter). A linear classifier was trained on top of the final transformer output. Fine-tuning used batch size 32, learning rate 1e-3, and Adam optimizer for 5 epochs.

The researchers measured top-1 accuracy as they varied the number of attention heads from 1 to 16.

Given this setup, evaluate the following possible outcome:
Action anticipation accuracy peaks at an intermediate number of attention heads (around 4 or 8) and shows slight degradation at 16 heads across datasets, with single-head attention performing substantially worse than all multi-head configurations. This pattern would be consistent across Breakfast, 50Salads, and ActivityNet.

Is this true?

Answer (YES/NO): NO